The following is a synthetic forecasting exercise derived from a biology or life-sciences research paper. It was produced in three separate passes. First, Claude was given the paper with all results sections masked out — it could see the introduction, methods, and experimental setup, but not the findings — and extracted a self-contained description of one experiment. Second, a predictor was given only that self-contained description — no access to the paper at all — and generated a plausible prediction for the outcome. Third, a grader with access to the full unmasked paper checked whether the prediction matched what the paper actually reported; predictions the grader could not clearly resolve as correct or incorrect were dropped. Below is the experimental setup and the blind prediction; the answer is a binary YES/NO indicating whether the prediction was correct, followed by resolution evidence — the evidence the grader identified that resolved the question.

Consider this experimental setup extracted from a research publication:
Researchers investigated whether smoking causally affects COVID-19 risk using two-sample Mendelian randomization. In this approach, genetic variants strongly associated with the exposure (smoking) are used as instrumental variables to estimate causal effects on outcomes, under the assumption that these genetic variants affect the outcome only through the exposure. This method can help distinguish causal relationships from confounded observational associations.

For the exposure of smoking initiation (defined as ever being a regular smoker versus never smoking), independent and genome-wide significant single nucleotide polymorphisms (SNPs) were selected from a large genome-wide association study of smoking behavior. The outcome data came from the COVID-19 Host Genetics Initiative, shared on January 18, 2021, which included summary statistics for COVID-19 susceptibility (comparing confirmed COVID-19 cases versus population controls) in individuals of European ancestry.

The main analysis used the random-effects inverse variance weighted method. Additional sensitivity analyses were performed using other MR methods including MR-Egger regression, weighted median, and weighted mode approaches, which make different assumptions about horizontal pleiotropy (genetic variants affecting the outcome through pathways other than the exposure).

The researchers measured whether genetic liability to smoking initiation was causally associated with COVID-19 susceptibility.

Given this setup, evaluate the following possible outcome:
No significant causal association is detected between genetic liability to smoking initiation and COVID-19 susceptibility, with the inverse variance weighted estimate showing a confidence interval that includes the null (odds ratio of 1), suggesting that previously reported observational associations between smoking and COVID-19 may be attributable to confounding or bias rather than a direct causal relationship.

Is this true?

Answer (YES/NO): NO